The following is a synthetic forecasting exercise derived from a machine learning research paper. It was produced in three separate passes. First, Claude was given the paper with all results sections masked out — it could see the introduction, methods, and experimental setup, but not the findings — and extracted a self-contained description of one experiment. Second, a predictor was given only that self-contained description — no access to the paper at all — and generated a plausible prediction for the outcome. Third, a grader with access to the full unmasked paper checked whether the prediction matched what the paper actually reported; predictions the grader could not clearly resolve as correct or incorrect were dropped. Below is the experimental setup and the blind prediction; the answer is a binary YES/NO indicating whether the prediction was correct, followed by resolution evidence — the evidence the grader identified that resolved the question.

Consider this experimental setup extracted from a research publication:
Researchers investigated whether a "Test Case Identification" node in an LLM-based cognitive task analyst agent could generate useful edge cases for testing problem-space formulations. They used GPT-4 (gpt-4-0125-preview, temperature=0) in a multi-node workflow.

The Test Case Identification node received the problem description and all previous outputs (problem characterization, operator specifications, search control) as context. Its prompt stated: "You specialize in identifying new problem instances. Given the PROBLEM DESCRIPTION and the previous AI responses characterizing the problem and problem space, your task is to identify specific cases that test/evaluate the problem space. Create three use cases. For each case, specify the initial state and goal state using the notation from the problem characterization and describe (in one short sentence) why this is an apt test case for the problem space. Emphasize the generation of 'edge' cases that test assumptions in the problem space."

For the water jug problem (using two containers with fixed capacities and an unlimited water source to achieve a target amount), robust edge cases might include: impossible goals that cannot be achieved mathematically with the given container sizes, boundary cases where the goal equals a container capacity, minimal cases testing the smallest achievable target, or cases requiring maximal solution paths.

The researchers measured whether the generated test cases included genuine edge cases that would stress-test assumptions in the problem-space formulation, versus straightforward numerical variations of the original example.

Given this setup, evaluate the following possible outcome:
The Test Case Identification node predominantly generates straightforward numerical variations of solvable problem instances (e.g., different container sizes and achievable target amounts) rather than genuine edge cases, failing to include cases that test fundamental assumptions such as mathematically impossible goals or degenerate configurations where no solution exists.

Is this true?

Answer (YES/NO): YES